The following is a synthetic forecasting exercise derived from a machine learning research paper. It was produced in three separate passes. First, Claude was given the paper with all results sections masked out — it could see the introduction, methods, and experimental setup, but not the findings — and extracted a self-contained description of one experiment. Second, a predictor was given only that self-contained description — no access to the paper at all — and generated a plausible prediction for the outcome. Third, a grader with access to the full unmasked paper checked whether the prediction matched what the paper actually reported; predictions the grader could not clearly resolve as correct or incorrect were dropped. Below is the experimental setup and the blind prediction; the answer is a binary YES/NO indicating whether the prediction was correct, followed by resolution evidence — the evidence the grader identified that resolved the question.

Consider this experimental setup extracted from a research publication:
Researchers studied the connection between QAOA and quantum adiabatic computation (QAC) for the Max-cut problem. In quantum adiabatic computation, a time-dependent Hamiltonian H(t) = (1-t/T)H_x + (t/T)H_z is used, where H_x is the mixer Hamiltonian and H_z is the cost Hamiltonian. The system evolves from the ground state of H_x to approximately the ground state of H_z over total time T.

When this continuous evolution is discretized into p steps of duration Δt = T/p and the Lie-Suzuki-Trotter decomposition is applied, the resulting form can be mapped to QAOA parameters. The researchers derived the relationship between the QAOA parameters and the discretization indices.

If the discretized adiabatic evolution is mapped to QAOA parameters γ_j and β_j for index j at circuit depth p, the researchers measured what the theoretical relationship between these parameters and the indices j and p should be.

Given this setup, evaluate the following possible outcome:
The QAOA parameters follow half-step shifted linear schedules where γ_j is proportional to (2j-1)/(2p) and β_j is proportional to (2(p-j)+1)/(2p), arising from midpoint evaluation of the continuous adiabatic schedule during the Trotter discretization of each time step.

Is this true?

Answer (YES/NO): NO